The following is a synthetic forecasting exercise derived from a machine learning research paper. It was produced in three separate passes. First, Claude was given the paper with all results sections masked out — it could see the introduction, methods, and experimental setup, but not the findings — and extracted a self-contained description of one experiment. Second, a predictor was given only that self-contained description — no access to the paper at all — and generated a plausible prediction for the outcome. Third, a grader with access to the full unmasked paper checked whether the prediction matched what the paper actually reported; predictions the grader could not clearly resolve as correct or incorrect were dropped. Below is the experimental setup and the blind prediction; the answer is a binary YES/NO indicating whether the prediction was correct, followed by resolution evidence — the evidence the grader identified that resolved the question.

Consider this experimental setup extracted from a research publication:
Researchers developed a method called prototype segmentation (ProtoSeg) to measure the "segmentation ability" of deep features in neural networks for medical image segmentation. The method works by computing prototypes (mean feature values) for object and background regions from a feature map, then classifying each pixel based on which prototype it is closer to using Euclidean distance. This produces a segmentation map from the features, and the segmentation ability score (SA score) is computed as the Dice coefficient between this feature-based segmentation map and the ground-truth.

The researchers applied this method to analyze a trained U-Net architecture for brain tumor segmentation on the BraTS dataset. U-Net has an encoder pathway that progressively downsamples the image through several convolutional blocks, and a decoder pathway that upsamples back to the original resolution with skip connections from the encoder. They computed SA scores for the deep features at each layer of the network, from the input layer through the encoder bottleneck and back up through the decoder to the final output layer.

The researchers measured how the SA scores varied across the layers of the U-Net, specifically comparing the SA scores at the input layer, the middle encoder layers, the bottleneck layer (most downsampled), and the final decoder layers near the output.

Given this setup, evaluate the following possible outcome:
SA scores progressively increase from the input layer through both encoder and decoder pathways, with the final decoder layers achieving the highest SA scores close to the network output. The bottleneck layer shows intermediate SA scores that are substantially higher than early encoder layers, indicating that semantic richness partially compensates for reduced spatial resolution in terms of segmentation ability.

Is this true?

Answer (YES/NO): NO